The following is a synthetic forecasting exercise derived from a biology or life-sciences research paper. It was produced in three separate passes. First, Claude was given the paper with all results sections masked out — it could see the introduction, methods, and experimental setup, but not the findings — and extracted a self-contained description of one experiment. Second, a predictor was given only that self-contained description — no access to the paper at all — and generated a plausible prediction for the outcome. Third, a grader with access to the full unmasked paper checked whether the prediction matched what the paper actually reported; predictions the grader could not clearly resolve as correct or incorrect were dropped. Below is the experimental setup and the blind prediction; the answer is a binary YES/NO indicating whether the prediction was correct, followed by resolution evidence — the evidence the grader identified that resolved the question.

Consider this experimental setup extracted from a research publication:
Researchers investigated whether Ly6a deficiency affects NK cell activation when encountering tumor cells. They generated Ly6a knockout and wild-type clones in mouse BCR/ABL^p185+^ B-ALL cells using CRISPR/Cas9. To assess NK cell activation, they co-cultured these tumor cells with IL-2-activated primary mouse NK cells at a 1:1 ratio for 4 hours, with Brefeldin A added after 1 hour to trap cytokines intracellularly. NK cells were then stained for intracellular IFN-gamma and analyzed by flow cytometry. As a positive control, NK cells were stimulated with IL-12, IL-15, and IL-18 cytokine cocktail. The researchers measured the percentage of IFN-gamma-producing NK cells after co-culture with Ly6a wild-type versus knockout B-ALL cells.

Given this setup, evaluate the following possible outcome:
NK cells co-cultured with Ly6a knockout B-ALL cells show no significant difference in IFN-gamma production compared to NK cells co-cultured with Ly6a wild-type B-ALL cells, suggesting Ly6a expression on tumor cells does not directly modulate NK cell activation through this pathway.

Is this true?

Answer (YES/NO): YES